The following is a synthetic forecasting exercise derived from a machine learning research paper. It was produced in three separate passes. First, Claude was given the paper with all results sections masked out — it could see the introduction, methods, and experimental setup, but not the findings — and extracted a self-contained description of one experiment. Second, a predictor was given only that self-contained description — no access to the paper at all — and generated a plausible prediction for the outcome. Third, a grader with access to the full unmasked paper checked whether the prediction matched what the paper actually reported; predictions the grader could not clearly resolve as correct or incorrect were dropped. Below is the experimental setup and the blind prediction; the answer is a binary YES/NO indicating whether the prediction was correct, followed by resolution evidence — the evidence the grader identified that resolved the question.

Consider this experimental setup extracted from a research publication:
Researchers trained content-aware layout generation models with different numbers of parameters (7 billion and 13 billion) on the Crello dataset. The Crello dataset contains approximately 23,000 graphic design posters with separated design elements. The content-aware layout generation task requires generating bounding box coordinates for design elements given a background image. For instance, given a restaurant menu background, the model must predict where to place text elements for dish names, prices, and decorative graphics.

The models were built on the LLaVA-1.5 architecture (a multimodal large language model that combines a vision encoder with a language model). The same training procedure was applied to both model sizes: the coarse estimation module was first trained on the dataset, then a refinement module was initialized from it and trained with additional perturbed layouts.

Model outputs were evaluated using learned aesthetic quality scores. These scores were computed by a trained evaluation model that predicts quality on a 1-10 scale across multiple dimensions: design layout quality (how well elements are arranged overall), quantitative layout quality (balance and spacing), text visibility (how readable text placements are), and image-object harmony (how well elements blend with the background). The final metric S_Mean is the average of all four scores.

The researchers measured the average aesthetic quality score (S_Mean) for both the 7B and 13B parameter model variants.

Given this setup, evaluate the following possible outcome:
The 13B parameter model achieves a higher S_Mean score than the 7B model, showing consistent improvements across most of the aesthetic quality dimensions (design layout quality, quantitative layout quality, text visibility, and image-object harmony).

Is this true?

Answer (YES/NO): YES